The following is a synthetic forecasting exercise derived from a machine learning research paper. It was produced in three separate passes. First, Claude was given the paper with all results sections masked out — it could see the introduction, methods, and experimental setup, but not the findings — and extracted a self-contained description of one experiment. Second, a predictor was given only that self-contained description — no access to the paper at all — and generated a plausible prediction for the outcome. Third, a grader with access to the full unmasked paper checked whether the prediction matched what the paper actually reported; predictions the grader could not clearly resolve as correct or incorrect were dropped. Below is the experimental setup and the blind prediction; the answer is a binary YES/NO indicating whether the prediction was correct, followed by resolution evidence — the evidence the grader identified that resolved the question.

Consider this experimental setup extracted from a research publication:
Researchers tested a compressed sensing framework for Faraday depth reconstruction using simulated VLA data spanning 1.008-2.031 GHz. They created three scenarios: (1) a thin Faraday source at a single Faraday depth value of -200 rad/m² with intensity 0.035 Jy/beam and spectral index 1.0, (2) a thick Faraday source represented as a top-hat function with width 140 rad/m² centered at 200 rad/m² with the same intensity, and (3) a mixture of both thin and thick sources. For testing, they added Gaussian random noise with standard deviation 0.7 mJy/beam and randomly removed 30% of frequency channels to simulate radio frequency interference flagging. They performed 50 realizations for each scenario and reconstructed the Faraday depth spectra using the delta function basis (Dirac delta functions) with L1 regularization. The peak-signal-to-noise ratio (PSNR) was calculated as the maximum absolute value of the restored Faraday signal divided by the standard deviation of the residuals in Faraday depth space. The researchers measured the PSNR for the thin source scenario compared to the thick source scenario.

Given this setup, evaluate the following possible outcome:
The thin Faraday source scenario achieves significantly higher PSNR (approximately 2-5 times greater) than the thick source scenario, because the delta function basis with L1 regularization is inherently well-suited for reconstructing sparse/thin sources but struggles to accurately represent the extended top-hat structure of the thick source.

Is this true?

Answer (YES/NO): NO